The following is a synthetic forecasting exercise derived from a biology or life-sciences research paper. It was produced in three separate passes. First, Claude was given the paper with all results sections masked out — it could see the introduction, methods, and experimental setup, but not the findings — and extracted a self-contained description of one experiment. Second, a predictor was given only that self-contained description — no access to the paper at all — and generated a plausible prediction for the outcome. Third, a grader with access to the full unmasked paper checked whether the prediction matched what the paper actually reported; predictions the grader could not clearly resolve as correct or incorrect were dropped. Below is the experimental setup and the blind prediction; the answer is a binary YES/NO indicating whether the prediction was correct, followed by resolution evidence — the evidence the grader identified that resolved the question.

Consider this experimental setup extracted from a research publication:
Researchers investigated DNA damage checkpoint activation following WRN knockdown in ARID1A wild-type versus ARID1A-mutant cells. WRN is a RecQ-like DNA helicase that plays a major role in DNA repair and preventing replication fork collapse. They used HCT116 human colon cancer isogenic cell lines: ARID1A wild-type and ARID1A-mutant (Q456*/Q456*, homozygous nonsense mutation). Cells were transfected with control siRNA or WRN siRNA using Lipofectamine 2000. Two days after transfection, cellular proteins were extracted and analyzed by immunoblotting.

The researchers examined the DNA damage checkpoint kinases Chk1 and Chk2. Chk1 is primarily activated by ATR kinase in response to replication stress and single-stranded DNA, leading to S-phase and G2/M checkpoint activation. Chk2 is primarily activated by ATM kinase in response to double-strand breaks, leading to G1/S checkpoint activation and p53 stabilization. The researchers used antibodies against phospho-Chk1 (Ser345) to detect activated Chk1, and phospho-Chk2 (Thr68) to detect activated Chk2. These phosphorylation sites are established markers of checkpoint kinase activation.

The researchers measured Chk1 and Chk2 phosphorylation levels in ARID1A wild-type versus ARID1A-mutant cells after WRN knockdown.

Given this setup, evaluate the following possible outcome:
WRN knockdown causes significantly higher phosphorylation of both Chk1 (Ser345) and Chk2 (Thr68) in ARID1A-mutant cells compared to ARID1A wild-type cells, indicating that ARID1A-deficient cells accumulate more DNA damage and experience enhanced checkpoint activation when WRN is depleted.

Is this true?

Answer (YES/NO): NO